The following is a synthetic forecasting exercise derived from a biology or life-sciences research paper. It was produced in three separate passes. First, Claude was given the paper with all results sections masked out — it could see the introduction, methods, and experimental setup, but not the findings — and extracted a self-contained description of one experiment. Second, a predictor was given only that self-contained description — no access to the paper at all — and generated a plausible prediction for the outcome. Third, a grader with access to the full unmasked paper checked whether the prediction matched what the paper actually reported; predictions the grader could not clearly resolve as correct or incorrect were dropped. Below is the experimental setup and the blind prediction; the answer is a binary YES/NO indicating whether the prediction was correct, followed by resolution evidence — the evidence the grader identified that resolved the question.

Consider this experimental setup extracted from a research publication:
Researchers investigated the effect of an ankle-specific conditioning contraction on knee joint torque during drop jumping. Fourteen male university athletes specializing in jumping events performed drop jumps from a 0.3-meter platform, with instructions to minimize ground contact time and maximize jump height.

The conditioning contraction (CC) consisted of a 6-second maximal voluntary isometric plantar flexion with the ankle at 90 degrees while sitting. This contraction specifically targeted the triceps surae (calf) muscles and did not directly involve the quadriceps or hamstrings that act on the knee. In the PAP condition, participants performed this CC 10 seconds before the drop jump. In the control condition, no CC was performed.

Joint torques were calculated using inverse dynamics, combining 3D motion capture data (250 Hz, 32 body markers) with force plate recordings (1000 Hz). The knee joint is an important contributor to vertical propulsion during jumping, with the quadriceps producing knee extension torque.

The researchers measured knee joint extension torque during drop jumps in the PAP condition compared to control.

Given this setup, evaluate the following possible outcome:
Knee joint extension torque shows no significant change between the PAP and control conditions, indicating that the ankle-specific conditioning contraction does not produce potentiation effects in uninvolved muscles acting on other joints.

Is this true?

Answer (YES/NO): YES